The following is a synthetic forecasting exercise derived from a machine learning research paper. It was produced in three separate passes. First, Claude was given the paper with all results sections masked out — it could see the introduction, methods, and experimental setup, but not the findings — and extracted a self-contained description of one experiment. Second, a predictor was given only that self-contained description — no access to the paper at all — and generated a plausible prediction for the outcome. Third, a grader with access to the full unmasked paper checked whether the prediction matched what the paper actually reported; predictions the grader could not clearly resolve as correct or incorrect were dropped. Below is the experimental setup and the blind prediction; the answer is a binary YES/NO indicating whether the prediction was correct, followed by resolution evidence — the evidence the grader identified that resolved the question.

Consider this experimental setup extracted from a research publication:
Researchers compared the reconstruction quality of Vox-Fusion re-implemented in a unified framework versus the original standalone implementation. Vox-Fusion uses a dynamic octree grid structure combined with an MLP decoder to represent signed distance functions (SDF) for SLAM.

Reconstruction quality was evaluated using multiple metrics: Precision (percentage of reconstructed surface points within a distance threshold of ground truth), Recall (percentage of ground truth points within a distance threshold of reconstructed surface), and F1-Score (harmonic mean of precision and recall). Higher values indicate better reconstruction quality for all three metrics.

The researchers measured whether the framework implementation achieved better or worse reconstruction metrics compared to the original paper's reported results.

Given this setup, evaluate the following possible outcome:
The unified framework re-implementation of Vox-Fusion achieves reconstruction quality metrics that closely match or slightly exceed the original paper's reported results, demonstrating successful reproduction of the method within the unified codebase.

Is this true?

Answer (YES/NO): NO